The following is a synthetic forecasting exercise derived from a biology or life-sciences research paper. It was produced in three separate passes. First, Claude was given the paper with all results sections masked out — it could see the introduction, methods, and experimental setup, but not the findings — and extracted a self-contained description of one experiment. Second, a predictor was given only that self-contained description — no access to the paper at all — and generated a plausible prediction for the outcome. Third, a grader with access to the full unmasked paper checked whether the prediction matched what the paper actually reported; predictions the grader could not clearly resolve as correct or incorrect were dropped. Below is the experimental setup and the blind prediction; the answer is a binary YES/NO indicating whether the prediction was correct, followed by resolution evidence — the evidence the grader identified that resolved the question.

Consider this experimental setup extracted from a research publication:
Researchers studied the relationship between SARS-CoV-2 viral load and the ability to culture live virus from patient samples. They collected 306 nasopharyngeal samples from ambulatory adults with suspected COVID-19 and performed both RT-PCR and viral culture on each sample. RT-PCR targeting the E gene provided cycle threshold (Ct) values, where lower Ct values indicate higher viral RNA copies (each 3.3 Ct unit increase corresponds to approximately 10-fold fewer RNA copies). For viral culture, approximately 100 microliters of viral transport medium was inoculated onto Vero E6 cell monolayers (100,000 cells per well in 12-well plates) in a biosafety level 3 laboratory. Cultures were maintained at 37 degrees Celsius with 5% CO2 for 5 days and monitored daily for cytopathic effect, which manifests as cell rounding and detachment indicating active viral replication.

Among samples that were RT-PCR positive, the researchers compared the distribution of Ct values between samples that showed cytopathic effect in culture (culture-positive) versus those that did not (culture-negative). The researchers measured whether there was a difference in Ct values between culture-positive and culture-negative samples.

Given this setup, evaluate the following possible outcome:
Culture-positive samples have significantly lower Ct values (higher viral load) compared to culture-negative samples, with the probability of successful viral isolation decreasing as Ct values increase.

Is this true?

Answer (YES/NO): YES